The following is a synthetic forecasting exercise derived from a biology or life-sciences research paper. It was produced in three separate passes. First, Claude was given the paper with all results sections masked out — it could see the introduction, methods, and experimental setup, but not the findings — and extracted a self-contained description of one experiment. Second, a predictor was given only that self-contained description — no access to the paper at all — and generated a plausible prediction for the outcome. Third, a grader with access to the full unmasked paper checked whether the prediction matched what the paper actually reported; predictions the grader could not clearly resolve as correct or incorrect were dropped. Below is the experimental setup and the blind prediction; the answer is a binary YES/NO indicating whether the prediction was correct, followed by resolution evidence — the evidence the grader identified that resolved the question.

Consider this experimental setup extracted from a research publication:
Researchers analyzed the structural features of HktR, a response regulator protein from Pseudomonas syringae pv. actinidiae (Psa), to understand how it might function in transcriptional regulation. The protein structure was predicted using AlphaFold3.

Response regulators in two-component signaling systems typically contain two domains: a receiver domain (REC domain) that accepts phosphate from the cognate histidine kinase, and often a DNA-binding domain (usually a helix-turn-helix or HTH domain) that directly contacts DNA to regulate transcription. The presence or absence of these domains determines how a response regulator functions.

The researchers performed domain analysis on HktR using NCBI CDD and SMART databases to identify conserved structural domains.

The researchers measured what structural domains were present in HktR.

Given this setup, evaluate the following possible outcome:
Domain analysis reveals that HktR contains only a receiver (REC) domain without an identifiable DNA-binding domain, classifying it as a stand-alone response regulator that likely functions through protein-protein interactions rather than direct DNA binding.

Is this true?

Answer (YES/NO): YES